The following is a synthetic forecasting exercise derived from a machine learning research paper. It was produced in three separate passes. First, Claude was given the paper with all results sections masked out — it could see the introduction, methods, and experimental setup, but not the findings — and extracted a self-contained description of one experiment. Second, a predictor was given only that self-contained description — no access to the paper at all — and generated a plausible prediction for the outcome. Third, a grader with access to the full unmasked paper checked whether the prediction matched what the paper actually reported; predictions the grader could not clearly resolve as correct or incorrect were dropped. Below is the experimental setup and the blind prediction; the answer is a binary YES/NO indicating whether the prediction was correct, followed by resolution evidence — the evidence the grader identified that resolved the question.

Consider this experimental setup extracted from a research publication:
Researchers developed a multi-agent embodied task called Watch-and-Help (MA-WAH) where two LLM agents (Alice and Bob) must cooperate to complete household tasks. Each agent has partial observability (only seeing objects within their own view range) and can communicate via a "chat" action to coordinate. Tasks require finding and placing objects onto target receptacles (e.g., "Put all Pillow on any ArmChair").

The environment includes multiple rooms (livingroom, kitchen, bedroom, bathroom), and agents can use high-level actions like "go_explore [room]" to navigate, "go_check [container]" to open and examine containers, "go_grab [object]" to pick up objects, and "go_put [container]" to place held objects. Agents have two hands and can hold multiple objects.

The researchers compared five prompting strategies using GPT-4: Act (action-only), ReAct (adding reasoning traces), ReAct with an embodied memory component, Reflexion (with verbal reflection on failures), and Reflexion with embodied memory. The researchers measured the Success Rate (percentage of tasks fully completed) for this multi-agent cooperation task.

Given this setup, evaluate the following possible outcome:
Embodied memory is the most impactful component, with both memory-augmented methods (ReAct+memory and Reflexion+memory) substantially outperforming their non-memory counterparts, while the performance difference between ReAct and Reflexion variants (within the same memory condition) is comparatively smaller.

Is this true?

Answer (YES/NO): NO